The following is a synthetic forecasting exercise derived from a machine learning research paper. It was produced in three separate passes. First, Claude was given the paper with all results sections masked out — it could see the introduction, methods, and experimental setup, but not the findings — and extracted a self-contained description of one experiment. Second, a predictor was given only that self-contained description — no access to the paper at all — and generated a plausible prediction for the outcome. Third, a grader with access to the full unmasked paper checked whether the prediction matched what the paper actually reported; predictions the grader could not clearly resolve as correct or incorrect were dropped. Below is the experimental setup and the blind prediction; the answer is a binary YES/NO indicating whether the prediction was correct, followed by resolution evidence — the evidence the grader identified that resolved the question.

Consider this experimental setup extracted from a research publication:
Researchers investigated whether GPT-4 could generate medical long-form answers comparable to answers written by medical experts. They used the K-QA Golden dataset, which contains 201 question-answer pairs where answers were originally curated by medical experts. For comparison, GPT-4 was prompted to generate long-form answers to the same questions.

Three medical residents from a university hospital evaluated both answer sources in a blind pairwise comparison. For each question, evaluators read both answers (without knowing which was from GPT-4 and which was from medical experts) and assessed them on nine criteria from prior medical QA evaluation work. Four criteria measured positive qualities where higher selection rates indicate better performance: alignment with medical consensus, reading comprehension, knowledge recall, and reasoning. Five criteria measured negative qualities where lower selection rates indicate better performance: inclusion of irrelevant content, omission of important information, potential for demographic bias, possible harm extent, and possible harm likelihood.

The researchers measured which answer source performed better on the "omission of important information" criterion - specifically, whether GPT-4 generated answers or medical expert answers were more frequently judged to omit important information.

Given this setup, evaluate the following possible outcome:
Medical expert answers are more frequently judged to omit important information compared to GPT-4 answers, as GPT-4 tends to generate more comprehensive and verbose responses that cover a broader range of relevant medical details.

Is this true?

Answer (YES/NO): YES